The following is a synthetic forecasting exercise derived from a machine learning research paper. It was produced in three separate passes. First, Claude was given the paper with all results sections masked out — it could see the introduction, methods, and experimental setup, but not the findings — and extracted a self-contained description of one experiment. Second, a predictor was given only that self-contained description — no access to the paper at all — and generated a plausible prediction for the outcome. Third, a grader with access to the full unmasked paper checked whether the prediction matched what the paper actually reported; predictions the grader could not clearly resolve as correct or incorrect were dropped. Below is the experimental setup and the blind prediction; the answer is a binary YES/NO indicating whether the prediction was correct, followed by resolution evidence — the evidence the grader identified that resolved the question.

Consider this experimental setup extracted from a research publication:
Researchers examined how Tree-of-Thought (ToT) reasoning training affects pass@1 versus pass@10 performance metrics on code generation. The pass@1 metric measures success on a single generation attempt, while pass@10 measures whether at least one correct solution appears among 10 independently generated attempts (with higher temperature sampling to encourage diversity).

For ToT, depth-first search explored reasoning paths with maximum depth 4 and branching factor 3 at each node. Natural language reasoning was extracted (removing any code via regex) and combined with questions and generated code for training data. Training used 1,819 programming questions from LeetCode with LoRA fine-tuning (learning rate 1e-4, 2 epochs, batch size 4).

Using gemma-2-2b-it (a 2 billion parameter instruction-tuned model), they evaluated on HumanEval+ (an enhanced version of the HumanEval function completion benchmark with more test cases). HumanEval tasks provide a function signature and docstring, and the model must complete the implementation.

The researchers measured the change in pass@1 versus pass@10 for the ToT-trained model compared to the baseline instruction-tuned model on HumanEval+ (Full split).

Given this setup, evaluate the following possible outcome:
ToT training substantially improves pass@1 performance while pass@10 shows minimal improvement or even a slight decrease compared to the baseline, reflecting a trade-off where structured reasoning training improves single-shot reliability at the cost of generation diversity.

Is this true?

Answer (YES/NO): NO